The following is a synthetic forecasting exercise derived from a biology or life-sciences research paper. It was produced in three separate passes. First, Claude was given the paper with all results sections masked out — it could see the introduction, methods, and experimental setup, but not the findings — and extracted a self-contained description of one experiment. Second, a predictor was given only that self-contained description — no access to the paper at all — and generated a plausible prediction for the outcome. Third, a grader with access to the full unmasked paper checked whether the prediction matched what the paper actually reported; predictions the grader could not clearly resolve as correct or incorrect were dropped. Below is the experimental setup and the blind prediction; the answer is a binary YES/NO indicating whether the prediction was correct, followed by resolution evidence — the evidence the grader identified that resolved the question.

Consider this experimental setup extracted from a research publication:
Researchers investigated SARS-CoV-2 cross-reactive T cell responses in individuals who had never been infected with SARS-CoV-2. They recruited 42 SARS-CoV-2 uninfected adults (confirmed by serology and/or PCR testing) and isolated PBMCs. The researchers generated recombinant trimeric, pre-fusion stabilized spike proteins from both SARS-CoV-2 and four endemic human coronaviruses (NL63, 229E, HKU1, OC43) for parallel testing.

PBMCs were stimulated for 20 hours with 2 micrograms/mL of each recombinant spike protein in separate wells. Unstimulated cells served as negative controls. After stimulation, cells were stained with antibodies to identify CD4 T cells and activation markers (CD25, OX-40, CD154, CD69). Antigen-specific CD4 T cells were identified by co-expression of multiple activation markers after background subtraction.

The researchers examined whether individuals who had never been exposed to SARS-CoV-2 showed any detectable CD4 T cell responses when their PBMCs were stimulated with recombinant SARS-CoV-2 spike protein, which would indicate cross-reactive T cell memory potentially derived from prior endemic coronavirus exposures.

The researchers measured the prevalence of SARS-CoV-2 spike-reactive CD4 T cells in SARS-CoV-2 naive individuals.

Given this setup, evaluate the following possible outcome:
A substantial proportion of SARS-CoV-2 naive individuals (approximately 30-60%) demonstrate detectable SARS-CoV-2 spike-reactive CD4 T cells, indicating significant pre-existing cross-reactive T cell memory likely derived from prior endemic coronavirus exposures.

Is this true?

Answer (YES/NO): YES